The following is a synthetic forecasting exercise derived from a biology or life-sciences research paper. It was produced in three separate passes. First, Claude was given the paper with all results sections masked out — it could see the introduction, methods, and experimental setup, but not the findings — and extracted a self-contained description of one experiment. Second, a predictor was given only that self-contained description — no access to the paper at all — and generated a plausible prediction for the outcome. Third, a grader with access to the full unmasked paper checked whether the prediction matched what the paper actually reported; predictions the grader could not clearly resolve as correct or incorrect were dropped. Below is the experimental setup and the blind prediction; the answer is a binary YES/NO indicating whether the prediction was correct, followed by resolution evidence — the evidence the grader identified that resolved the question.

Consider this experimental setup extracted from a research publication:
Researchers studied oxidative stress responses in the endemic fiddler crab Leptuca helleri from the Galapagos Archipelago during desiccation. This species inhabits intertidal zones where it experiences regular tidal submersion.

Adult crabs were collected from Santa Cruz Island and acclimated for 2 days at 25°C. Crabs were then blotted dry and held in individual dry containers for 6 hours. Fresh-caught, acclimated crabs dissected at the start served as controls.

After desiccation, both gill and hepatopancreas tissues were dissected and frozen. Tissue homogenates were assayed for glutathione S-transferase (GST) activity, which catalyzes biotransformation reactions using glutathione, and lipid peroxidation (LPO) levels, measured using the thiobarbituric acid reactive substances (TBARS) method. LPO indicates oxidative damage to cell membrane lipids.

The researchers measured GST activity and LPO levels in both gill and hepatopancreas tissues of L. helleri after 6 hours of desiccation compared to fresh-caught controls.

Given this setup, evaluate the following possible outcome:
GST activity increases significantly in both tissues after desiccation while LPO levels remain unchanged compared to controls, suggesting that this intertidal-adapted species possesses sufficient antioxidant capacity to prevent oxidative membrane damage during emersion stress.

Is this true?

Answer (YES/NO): NO